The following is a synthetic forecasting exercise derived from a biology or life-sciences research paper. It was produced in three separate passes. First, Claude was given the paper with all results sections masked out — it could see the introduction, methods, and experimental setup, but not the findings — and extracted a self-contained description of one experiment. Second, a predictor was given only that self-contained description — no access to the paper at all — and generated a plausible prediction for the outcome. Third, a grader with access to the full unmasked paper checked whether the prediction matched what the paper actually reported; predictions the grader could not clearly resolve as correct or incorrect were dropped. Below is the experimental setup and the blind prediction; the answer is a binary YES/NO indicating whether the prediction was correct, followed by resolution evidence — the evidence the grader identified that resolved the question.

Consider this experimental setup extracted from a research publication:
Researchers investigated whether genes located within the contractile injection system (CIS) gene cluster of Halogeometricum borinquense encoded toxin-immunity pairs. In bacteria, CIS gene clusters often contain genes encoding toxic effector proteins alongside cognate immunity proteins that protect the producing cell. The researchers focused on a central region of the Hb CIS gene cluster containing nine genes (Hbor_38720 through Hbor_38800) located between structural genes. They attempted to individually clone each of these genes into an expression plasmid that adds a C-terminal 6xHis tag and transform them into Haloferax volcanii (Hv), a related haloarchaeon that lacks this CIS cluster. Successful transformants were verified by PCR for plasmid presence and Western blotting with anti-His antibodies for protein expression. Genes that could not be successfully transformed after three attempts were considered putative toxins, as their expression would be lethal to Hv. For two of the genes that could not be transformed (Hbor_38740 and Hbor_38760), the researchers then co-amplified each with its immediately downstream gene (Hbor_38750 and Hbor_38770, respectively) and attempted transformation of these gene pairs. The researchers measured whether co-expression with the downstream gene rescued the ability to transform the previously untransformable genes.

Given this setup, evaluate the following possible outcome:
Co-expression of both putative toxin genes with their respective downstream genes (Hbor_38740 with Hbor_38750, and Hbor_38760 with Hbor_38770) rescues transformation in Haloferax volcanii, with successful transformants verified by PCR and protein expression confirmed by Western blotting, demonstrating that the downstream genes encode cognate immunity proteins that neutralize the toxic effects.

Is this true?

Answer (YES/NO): YES